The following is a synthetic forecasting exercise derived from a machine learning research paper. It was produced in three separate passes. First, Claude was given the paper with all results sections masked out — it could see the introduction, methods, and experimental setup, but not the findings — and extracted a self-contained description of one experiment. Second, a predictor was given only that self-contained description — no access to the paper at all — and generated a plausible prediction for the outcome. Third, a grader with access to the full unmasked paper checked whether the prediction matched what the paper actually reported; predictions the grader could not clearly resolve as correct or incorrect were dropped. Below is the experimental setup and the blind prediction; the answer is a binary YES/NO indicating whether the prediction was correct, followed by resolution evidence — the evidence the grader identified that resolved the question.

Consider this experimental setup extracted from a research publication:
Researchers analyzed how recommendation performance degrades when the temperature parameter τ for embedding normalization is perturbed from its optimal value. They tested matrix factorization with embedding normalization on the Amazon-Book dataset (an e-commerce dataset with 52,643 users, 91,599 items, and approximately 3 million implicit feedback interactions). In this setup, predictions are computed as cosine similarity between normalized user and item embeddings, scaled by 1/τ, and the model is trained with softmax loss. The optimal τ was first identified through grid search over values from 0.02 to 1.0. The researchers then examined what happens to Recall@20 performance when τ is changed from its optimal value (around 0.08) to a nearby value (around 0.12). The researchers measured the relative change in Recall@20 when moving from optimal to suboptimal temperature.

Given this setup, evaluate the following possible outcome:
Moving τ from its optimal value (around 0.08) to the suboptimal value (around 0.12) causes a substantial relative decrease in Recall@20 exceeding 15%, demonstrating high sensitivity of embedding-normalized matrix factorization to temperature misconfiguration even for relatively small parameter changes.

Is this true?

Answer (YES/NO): NO